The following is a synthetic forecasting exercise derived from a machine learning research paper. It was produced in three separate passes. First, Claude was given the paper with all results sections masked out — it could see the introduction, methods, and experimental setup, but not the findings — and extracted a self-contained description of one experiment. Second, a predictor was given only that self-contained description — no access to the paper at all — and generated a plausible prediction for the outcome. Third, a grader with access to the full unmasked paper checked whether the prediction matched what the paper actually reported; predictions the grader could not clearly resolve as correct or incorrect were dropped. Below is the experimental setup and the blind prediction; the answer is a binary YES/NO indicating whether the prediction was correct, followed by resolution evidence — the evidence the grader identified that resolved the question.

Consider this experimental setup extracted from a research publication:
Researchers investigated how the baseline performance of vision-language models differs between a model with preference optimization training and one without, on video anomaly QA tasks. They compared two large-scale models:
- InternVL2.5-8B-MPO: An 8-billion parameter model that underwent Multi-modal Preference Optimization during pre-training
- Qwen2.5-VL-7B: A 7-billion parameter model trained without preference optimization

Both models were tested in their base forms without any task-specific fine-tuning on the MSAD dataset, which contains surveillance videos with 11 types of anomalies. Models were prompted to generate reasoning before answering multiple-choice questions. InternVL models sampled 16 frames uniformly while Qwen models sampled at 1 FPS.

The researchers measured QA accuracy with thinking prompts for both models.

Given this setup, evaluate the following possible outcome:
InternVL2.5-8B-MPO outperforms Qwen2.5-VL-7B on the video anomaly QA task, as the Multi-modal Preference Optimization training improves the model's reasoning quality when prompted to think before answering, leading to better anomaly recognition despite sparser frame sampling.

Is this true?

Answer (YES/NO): YES